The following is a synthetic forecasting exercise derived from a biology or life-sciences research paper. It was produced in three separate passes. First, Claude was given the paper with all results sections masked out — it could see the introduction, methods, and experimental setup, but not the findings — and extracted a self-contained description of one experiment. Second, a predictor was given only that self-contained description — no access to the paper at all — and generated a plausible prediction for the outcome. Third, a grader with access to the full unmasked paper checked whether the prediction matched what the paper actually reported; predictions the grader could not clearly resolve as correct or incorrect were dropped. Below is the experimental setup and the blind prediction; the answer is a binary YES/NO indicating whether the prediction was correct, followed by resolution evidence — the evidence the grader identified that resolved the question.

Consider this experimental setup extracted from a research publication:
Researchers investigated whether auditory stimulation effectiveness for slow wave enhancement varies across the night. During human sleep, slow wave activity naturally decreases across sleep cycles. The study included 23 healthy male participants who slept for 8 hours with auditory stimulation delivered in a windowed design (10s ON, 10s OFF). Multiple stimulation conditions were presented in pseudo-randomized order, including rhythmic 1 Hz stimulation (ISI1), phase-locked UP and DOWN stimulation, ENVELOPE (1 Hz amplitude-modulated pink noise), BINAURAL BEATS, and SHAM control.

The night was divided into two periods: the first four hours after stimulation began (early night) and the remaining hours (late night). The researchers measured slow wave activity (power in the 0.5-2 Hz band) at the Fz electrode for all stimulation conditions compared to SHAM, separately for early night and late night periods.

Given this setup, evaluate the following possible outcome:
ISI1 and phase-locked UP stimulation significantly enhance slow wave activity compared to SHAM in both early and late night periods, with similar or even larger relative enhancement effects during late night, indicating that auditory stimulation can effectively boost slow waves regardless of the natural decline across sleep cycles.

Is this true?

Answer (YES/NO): NO